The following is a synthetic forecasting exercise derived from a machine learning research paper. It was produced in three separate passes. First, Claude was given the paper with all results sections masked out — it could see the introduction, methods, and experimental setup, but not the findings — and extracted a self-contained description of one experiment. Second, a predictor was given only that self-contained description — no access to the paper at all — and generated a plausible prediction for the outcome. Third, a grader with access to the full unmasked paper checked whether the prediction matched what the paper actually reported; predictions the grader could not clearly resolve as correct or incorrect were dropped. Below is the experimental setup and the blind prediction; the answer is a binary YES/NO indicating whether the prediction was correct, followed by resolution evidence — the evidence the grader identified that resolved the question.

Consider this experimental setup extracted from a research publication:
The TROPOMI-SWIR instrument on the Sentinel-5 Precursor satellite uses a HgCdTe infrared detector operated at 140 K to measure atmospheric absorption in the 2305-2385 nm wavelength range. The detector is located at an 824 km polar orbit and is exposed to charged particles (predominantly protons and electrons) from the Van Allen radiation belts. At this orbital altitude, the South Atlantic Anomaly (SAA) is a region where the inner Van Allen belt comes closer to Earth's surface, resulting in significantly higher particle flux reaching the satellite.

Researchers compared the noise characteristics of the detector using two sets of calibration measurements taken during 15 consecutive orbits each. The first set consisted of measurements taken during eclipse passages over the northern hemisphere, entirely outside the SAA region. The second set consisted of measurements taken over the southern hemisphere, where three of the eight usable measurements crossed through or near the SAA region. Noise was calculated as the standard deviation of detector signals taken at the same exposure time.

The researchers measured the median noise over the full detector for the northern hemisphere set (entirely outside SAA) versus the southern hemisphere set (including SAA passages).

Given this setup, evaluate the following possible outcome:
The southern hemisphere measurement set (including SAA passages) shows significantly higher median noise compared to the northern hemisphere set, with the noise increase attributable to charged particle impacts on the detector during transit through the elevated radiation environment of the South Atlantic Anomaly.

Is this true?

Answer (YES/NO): NO